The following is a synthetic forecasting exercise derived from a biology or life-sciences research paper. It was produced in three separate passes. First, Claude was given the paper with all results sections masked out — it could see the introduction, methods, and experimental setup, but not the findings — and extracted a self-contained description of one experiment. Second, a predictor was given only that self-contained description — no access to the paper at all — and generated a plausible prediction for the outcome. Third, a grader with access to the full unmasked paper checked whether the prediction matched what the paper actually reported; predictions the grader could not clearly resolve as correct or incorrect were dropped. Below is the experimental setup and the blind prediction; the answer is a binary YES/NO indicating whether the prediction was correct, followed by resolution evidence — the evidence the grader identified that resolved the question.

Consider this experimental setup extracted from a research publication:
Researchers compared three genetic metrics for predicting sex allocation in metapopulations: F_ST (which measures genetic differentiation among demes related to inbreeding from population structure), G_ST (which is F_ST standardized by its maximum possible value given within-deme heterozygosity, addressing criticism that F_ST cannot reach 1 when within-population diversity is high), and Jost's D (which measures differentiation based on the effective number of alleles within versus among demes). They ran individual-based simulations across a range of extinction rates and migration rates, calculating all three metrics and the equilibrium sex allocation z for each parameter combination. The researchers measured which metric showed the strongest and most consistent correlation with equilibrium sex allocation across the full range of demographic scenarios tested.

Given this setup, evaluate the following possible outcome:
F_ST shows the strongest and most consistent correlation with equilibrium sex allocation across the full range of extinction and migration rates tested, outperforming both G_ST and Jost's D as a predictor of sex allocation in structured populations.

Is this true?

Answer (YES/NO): YES